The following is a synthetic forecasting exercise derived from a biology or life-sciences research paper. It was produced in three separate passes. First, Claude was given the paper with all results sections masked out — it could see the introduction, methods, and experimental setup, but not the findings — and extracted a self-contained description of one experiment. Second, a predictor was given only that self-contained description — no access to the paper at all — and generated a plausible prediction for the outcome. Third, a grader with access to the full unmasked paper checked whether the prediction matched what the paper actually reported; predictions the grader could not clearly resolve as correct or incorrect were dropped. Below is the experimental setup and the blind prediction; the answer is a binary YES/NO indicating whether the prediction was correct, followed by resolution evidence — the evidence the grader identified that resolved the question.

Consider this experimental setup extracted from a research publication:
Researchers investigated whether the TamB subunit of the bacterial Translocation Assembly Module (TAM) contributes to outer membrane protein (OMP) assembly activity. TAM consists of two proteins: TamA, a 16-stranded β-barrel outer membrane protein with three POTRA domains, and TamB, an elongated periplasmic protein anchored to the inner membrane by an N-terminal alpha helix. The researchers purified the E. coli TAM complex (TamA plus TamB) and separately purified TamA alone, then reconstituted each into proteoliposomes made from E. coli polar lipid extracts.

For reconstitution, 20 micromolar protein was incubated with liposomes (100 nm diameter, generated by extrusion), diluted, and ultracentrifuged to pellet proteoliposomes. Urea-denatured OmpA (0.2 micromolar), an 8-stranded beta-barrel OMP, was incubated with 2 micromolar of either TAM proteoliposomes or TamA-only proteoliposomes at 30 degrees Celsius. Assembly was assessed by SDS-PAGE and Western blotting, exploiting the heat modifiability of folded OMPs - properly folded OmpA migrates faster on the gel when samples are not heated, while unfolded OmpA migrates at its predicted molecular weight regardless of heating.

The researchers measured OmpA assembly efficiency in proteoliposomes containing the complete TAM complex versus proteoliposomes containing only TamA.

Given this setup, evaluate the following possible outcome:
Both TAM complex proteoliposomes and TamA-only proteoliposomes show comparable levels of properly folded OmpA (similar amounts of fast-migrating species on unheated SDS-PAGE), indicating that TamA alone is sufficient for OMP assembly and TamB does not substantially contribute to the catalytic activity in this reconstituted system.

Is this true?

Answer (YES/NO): NO